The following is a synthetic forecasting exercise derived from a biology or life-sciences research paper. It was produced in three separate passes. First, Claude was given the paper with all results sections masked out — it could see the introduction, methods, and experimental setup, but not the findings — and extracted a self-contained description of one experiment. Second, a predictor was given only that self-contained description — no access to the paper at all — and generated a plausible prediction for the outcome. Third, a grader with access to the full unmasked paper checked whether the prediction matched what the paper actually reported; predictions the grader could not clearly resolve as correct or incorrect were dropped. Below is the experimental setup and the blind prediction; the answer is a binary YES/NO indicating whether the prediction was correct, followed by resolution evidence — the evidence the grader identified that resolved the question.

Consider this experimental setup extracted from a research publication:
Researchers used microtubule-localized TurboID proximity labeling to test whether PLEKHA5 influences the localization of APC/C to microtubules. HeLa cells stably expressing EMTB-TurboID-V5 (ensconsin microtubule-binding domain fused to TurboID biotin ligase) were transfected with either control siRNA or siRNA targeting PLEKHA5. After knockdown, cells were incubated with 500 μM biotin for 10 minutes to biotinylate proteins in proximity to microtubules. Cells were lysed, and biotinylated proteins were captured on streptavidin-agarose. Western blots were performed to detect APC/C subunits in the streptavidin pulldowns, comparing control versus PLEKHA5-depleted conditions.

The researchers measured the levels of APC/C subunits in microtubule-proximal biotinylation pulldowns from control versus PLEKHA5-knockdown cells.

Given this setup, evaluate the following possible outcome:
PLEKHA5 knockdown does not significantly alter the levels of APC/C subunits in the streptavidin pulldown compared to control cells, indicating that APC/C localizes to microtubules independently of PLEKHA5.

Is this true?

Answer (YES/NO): NO